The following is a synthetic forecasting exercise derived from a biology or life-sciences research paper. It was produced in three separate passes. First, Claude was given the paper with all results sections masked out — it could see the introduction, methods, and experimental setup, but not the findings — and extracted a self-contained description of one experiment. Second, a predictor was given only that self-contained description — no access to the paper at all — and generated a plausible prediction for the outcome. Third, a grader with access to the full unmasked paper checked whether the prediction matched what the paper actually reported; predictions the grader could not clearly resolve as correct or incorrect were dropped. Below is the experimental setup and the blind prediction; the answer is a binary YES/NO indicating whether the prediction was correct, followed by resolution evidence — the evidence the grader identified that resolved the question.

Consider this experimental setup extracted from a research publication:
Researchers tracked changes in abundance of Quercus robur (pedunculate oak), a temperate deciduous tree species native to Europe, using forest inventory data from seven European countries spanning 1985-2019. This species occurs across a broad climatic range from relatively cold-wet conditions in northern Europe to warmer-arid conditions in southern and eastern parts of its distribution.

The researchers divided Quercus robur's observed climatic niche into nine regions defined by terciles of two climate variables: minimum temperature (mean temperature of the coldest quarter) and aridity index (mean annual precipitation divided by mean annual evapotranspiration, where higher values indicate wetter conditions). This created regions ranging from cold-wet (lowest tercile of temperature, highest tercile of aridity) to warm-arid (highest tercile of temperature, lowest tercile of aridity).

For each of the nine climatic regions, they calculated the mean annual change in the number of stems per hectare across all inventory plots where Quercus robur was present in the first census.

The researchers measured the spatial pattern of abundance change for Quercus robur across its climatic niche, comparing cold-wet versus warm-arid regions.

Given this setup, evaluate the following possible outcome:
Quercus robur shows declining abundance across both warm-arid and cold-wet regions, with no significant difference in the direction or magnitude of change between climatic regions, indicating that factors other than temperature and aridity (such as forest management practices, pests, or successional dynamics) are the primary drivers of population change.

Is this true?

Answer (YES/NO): NO